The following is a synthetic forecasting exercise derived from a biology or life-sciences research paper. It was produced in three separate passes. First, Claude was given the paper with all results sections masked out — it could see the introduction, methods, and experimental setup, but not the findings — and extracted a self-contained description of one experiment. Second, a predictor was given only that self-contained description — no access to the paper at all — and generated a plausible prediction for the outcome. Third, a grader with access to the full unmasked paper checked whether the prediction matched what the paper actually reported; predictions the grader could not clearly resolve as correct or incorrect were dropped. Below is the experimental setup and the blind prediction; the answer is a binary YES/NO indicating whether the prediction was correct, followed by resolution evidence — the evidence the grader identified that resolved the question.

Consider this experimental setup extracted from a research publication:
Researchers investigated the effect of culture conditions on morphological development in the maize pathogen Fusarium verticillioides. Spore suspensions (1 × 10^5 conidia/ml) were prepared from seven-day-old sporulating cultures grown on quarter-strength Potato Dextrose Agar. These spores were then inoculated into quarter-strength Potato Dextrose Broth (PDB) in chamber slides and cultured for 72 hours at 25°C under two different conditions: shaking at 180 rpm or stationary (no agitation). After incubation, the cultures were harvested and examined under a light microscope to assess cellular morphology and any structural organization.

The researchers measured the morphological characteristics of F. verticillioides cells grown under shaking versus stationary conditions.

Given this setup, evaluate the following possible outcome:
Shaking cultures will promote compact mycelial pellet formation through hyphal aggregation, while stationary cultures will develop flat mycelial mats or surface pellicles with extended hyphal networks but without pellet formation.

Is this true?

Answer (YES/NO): NO